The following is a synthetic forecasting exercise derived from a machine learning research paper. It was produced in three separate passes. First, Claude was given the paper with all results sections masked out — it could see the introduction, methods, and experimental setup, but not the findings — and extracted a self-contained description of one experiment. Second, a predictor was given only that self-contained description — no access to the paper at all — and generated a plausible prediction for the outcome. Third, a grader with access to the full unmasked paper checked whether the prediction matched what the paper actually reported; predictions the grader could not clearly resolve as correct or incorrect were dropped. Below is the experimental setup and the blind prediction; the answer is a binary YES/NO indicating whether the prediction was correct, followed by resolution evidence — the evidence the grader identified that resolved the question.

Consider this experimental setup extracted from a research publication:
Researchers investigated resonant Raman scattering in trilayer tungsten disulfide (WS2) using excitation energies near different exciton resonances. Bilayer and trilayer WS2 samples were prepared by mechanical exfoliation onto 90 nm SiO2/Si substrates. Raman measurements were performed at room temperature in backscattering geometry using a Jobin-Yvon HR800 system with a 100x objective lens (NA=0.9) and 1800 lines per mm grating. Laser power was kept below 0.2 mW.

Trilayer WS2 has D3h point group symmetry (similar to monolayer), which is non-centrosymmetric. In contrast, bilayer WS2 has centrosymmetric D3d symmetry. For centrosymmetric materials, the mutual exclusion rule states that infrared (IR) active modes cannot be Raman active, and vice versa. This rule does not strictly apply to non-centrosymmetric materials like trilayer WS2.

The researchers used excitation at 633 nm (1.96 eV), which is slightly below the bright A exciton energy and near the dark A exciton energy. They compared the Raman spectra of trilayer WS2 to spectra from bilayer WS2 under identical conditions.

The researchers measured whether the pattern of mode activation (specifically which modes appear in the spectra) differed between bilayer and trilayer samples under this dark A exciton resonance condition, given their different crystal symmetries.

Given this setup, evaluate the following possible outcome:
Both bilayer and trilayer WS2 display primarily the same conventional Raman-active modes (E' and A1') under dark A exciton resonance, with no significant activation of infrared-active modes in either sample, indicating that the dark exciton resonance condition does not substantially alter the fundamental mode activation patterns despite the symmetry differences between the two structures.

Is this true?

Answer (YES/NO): NO